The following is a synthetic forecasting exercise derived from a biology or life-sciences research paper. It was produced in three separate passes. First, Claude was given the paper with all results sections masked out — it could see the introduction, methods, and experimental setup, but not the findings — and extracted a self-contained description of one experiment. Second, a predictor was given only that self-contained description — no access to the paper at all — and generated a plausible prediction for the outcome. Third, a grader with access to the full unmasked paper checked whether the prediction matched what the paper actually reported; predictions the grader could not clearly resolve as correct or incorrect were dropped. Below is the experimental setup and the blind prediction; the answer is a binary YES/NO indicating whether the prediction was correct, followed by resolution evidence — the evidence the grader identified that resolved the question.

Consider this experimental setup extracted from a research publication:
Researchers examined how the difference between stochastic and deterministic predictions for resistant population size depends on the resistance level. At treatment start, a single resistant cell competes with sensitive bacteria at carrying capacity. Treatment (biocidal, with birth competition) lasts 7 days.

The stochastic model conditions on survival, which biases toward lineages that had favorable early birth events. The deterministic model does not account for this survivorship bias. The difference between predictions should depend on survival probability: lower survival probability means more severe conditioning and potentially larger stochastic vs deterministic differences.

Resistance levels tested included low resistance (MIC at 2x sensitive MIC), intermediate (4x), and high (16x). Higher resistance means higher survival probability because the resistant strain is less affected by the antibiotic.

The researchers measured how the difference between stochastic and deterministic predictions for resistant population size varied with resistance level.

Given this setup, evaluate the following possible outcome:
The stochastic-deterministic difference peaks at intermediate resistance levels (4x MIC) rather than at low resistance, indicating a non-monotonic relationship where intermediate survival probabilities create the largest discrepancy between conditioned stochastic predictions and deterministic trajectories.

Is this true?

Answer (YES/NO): NO